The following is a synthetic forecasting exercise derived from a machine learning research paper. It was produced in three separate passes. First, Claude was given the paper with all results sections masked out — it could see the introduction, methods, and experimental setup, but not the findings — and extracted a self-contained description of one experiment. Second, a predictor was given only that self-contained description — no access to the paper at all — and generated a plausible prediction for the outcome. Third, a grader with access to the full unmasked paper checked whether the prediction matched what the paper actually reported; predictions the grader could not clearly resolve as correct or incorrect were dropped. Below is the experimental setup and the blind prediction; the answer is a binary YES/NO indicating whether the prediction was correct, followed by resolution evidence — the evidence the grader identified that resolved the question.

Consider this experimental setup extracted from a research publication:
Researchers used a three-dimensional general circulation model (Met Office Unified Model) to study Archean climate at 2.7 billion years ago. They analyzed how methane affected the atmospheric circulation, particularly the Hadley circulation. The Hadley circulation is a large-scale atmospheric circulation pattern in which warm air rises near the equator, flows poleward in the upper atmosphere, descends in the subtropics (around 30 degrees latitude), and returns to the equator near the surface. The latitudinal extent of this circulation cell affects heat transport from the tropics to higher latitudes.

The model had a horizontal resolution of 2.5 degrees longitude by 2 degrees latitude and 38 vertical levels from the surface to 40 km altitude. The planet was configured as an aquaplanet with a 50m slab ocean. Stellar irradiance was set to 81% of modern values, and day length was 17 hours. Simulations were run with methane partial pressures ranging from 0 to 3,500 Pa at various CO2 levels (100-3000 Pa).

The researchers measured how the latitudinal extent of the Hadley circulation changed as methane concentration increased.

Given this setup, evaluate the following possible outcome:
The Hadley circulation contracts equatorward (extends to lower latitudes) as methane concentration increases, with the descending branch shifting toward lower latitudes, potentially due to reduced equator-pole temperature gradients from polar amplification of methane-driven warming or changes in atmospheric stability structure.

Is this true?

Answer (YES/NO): NO